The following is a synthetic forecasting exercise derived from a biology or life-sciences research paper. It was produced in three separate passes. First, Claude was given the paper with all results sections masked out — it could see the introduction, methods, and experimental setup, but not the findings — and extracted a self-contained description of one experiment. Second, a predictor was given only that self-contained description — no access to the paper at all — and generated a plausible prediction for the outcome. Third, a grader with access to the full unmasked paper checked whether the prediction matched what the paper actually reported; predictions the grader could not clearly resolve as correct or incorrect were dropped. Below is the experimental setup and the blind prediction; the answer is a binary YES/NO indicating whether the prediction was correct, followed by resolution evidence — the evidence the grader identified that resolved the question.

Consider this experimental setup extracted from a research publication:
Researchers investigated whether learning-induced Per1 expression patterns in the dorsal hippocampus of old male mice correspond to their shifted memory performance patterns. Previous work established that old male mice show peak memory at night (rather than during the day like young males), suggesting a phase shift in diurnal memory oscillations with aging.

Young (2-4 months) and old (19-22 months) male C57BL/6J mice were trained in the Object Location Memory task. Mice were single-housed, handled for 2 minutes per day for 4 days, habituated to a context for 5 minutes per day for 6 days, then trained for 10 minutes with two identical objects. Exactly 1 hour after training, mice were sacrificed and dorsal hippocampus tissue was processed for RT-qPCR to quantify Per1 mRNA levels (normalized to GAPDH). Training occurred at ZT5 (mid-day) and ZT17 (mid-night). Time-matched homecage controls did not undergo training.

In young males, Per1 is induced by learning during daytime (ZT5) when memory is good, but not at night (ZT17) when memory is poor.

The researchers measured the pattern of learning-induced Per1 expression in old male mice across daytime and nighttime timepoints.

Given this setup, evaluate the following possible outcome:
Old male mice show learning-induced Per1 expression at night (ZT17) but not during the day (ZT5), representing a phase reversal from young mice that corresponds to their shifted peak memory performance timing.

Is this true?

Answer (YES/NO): YES